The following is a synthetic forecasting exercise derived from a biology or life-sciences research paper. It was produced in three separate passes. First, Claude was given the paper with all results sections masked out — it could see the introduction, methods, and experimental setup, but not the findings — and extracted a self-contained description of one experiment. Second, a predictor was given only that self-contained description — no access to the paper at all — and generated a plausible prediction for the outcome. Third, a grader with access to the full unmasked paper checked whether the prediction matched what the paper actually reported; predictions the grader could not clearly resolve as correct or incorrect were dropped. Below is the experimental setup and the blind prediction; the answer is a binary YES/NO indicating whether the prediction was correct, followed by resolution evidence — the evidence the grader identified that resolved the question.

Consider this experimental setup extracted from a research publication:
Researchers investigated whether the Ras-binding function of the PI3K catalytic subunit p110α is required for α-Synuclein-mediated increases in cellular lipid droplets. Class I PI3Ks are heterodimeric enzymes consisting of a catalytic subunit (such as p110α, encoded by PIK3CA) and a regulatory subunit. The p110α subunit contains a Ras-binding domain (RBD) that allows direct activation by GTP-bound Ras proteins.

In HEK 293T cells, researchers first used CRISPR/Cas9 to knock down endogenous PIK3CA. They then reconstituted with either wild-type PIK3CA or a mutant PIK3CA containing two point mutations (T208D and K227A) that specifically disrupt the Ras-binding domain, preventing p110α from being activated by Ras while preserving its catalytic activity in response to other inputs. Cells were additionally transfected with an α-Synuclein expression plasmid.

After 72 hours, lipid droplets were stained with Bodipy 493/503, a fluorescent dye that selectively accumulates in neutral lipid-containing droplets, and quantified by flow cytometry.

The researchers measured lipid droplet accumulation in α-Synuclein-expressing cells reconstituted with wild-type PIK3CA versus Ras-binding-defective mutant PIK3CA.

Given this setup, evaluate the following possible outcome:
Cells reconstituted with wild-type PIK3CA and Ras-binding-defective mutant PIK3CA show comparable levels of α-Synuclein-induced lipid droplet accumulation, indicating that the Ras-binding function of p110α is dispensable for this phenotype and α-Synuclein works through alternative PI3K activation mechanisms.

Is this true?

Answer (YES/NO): NO